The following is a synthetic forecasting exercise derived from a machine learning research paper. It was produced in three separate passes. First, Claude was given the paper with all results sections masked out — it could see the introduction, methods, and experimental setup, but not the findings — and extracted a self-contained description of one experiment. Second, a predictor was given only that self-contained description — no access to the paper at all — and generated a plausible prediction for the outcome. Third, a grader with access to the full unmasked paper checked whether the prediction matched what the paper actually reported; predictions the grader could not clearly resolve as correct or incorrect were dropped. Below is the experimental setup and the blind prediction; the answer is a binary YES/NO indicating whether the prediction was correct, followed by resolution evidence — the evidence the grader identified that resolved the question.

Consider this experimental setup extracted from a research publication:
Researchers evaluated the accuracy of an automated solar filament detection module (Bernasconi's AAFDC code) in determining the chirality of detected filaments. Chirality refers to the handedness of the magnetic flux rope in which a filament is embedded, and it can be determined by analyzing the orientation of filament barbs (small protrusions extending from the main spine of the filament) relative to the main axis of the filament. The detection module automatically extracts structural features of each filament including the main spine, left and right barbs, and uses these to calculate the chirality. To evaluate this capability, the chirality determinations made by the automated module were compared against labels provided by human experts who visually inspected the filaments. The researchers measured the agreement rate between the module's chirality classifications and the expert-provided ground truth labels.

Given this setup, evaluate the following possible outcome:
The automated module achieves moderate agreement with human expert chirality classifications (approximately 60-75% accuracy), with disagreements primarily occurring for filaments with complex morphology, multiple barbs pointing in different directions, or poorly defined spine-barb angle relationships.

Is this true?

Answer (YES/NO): YES